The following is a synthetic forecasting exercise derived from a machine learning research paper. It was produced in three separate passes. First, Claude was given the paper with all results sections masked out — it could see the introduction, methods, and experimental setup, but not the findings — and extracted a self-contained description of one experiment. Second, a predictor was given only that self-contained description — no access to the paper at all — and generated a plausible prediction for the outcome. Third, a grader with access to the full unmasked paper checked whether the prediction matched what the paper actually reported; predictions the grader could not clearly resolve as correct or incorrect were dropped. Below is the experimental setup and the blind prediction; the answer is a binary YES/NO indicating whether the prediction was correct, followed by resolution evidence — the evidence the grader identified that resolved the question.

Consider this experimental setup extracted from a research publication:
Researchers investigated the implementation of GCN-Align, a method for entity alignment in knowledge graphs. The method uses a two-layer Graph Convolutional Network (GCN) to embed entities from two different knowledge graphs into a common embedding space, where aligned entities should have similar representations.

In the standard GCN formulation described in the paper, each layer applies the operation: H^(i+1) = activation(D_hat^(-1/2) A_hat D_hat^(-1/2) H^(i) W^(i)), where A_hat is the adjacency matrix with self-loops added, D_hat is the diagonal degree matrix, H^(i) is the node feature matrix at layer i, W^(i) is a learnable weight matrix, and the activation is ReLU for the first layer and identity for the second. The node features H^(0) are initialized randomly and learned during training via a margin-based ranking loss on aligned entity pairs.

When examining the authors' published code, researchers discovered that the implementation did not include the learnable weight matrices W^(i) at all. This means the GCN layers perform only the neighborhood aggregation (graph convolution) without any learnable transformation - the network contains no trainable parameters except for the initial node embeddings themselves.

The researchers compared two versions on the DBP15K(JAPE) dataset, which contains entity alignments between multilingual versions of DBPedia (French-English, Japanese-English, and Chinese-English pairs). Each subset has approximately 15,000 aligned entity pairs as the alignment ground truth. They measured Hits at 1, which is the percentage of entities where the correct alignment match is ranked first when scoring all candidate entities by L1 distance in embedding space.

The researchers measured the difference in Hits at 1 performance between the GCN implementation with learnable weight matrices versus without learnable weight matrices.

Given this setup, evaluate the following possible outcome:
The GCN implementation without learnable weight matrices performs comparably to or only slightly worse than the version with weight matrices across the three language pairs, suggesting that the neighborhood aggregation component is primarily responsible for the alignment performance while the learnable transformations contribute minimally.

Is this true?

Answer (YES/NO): NO